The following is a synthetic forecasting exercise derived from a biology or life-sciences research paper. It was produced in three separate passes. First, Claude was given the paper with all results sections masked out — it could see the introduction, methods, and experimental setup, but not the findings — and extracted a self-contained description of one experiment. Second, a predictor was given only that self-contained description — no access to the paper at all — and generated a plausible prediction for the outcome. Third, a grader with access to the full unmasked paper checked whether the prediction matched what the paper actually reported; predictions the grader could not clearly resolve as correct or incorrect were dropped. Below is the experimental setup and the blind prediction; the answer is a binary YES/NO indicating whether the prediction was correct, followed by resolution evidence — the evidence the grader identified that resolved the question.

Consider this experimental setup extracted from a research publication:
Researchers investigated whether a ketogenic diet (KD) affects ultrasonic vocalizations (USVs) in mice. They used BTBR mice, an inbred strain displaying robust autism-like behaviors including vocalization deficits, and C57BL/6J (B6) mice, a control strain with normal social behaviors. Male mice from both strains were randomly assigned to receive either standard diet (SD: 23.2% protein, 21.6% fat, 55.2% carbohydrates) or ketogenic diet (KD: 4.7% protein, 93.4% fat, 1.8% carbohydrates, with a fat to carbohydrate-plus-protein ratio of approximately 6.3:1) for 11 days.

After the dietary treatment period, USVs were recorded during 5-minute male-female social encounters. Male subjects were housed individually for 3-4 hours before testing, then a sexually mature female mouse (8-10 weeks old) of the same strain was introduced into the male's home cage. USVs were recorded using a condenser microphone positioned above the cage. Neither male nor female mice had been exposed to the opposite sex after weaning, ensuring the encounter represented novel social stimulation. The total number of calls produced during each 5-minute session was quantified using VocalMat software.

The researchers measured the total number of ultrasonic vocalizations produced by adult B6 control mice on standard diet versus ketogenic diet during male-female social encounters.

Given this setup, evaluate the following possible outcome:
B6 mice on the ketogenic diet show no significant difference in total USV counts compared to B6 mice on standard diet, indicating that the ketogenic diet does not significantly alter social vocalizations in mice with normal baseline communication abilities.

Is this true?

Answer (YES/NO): NO